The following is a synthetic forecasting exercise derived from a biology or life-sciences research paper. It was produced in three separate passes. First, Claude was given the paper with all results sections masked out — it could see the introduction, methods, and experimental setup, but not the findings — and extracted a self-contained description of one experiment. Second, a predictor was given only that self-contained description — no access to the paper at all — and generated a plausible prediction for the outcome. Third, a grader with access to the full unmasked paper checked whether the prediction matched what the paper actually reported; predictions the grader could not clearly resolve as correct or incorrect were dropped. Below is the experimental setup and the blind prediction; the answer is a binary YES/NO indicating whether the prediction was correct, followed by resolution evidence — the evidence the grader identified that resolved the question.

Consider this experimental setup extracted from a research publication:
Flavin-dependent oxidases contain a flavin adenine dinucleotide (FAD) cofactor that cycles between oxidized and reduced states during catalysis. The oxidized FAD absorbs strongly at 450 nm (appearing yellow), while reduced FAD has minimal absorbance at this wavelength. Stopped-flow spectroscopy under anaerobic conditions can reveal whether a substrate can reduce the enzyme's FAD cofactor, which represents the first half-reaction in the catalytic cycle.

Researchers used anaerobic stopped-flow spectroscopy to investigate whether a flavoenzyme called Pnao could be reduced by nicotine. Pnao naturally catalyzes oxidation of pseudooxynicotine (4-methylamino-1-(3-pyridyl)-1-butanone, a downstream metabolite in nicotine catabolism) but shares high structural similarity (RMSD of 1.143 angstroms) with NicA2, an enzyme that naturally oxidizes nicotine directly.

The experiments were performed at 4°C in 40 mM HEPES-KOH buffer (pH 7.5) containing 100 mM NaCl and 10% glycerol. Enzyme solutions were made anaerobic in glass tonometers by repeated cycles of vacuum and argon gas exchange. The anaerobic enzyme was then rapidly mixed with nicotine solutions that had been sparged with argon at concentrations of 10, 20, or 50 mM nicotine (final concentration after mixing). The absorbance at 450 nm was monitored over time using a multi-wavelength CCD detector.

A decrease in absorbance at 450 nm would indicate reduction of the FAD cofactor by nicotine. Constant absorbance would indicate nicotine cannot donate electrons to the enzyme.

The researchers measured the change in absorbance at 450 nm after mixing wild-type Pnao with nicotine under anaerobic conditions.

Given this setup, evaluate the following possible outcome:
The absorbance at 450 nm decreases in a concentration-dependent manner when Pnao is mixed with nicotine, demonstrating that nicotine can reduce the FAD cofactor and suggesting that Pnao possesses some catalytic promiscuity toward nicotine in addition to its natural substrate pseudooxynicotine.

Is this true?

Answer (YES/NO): YES